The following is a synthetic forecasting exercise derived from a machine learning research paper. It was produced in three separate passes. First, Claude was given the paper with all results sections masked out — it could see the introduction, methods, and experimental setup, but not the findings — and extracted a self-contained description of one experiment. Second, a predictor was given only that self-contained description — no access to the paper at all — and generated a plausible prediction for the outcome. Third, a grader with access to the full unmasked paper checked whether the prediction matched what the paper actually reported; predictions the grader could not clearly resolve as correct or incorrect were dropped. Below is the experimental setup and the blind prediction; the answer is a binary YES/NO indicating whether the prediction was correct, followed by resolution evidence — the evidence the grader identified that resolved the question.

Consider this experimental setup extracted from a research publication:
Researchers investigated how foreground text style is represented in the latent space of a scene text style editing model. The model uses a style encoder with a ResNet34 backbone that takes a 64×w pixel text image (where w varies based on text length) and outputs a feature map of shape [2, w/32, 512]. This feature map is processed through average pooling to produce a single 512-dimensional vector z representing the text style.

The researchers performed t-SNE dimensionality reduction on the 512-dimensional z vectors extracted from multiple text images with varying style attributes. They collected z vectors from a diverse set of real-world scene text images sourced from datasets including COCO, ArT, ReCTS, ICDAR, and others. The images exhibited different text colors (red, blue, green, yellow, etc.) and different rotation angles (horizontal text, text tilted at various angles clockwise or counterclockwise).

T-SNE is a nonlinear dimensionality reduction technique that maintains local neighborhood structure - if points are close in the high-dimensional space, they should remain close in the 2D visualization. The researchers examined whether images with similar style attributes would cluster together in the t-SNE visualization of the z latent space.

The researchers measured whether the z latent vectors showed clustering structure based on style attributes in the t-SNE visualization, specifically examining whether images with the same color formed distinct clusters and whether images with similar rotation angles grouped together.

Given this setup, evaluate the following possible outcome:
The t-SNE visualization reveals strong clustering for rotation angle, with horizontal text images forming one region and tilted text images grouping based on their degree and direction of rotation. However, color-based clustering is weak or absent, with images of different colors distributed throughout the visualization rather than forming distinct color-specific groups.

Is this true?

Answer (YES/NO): NO